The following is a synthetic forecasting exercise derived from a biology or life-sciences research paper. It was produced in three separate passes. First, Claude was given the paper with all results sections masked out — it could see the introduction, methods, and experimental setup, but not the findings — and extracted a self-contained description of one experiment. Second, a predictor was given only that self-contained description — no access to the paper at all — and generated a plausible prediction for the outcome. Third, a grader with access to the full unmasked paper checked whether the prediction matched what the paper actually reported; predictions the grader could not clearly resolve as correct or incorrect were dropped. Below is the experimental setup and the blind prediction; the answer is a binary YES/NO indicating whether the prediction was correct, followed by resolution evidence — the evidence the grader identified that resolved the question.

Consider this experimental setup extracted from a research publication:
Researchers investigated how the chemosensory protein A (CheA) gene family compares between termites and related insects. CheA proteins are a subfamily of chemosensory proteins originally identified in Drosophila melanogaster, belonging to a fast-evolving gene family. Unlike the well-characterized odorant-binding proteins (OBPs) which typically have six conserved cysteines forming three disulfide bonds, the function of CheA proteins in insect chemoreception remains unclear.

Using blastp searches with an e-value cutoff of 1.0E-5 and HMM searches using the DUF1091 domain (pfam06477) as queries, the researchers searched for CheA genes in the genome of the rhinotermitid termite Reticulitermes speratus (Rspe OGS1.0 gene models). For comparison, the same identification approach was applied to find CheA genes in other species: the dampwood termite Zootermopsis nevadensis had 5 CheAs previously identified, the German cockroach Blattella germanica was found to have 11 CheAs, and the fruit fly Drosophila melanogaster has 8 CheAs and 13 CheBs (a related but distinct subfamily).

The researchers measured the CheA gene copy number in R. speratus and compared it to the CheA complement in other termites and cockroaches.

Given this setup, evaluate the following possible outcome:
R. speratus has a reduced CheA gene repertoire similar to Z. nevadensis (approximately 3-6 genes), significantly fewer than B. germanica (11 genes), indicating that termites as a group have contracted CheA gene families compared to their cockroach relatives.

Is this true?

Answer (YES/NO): YES